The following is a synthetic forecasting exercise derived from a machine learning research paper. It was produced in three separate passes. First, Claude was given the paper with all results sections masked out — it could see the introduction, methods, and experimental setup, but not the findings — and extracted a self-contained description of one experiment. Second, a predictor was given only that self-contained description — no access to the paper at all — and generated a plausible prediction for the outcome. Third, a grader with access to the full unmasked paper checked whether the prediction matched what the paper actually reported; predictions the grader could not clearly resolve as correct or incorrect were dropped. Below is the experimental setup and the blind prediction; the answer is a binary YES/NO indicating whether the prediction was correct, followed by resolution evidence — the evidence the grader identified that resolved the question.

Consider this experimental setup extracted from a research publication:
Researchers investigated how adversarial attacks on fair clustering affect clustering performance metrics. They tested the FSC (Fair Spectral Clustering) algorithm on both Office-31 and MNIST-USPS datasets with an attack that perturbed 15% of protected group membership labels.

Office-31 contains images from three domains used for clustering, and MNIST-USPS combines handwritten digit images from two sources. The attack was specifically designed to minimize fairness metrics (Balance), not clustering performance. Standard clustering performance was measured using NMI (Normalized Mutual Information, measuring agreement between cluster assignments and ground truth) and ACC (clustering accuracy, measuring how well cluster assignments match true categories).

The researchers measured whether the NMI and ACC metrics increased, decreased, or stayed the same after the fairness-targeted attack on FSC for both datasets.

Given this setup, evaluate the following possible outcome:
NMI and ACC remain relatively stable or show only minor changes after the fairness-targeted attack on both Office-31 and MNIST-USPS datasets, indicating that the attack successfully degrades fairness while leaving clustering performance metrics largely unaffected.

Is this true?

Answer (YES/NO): NO